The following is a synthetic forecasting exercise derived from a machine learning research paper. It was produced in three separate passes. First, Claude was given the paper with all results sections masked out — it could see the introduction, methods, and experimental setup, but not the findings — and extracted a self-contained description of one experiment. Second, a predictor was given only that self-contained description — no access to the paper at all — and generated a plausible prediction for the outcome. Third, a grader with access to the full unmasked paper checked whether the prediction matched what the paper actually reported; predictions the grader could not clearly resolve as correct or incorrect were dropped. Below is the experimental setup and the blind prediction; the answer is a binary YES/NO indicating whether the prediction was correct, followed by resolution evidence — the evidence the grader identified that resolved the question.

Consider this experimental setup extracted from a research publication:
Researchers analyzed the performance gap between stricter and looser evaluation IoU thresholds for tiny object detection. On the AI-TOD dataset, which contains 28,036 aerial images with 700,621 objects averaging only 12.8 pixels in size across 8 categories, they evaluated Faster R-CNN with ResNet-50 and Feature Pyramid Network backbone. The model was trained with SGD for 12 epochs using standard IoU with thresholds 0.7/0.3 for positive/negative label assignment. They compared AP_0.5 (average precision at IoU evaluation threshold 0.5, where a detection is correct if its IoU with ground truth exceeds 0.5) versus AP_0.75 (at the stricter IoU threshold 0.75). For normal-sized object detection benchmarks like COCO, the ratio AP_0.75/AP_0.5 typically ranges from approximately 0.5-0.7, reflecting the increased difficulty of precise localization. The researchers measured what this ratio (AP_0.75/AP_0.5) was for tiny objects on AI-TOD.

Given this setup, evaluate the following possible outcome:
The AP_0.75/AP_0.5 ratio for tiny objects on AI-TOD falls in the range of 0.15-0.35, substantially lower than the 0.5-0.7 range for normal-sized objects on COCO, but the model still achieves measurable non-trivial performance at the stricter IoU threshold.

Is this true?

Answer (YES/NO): YES